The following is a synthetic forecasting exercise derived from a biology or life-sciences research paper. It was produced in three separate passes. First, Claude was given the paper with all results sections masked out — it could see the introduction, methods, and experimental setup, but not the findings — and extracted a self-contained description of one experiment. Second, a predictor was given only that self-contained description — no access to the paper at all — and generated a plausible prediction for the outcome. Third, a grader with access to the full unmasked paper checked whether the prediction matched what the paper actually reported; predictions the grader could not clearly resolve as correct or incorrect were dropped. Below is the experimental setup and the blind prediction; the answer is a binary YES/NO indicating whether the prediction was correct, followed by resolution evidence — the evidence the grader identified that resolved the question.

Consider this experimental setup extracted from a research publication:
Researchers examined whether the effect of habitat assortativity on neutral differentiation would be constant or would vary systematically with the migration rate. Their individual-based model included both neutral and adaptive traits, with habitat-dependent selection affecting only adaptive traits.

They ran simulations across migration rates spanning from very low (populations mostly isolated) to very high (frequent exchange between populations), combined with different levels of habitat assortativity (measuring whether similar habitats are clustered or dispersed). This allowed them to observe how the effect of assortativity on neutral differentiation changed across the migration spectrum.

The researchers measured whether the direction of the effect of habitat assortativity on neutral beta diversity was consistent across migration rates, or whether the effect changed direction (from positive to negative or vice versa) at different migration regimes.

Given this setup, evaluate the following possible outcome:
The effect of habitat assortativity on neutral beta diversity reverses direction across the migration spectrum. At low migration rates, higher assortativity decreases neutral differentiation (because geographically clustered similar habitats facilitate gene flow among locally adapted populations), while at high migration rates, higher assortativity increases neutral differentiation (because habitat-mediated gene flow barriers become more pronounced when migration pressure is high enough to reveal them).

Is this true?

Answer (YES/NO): YES